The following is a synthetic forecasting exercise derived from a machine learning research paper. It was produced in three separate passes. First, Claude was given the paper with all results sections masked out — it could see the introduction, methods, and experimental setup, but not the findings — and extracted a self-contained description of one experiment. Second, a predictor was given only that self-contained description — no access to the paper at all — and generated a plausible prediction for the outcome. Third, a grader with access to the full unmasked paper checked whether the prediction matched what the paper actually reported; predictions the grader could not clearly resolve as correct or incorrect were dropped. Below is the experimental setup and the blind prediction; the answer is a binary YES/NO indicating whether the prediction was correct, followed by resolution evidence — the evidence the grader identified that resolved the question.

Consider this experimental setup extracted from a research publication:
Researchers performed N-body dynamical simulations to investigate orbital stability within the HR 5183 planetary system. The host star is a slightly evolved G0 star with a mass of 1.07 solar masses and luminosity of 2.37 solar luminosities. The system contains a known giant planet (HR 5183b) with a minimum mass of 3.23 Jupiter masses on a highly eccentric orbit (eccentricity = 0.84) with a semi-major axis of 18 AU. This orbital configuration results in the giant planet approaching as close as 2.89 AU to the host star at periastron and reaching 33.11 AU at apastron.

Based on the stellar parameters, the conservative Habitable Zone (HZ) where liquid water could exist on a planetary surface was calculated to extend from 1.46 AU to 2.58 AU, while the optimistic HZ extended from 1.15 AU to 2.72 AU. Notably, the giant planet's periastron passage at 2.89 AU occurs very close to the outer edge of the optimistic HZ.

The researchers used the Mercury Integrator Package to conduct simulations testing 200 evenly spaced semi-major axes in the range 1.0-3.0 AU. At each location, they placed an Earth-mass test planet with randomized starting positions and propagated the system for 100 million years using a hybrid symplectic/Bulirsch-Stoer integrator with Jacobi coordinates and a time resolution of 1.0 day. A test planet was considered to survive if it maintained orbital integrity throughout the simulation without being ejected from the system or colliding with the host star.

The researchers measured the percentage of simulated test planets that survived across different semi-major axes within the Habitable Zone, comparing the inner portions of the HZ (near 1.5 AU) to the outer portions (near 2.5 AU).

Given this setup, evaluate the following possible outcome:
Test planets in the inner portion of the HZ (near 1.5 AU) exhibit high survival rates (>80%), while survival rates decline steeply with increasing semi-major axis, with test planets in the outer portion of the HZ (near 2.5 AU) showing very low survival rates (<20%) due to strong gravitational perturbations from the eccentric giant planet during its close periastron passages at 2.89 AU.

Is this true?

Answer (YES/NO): NO